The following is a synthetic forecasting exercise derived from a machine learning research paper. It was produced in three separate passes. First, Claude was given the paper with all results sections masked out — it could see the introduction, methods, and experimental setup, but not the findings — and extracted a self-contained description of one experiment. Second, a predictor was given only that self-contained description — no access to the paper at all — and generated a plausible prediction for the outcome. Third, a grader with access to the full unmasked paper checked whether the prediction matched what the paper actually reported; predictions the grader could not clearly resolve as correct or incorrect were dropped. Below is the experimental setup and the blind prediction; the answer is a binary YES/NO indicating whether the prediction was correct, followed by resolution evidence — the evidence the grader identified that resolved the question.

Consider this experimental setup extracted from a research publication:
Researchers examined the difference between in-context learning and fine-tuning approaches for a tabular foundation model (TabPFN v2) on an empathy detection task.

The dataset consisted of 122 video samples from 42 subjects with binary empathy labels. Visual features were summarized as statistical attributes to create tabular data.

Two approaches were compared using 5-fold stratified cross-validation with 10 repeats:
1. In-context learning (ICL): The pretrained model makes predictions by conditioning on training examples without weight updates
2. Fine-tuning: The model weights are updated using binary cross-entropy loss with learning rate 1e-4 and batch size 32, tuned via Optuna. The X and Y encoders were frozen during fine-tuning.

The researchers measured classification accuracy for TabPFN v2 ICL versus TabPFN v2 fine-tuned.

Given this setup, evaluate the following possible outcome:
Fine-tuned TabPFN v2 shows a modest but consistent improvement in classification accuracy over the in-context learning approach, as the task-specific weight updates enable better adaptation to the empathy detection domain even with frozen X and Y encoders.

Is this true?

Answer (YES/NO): NO